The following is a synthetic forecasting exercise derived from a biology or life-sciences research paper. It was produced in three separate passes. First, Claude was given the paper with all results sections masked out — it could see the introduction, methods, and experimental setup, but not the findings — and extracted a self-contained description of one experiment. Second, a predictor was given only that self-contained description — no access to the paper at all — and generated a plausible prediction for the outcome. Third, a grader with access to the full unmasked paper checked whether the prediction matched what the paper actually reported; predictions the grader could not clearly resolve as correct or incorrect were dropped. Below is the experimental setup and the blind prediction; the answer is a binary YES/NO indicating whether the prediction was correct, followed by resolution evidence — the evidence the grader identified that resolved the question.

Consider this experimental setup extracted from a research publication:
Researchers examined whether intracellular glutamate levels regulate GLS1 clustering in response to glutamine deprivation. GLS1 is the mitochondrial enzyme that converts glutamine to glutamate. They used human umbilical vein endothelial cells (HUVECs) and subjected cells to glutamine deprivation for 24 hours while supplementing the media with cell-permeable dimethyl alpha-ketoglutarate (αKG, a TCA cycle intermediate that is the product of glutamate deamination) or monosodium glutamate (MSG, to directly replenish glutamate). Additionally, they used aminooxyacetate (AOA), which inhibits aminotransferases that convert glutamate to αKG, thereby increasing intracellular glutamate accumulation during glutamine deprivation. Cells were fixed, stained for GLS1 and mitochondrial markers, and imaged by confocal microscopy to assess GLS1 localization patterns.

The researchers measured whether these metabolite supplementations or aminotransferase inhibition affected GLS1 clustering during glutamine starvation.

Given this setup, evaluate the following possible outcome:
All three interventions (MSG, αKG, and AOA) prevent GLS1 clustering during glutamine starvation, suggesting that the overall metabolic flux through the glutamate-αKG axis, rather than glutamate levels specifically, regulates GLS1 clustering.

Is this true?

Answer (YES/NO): NO